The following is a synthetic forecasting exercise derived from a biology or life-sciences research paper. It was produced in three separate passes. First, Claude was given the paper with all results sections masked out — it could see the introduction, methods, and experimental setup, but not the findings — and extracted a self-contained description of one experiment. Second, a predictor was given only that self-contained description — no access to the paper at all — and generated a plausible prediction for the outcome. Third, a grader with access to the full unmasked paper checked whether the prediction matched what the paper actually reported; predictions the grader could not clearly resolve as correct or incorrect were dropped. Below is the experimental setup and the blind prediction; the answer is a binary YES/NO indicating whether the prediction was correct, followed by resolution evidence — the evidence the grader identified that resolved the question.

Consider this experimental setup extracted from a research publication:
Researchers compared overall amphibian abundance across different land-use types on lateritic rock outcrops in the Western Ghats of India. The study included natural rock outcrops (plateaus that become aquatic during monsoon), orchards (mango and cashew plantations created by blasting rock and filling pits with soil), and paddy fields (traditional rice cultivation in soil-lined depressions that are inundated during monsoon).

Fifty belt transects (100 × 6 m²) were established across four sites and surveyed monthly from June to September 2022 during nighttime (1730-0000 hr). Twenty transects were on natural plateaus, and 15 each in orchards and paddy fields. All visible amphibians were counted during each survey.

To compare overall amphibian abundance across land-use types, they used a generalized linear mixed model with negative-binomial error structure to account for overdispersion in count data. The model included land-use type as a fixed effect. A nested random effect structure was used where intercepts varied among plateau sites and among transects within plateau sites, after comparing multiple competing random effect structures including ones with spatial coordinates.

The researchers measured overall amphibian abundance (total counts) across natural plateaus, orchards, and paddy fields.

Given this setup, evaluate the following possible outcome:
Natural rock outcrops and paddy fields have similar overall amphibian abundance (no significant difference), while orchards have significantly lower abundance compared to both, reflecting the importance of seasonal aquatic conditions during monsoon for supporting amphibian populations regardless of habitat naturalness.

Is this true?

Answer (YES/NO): YES